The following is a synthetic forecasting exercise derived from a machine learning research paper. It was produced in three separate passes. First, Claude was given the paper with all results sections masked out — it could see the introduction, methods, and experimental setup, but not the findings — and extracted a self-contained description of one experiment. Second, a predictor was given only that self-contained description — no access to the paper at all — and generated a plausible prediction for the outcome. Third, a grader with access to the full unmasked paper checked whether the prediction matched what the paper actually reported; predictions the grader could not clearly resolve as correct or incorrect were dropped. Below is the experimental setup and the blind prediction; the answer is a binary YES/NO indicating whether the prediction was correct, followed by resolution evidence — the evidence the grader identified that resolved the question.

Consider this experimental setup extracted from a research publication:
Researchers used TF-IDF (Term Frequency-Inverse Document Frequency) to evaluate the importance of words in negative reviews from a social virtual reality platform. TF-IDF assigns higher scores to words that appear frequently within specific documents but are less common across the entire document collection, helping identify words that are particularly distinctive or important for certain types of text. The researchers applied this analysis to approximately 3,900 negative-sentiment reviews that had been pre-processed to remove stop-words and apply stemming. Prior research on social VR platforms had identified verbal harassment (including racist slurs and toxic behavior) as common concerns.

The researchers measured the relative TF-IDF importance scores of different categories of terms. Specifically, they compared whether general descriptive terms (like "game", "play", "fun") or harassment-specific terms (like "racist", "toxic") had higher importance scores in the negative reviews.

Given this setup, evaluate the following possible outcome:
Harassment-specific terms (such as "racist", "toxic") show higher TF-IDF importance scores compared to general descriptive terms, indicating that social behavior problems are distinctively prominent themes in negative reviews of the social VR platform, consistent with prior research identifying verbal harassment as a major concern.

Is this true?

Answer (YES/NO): NO